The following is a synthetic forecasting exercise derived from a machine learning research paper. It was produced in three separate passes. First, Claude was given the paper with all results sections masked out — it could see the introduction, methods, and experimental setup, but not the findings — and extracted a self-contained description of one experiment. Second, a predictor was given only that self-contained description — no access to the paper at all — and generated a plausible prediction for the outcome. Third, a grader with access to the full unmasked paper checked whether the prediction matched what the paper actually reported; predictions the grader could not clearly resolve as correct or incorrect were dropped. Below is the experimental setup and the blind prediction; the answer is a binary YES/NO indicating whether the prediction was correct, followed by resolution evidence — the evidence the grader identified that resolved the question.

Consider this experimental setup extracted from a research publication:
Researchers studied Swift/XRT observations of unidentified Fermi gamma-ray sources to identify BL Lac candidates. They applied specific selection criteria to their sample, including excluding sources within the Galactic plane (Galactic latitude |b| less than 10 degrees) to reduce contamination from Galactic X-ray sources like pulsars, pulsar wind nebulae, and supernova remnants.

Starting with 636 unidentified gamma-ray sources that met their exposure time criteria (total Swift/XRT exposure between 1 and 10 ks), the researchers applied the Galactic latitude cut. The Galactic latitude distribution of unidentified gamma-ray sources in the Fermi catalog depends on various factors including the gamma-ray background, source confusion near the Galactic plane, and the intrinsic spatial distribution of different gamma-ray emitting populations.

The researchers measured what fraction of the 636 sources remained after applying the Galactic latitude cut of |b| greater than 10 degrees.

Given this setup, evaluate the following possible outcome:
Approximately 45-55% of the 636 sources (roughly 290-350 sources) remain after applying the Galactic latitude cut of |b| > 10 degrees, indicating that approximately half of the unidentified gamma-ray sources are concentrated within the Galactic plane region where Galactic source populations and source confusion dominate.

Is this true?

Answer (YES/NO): YES